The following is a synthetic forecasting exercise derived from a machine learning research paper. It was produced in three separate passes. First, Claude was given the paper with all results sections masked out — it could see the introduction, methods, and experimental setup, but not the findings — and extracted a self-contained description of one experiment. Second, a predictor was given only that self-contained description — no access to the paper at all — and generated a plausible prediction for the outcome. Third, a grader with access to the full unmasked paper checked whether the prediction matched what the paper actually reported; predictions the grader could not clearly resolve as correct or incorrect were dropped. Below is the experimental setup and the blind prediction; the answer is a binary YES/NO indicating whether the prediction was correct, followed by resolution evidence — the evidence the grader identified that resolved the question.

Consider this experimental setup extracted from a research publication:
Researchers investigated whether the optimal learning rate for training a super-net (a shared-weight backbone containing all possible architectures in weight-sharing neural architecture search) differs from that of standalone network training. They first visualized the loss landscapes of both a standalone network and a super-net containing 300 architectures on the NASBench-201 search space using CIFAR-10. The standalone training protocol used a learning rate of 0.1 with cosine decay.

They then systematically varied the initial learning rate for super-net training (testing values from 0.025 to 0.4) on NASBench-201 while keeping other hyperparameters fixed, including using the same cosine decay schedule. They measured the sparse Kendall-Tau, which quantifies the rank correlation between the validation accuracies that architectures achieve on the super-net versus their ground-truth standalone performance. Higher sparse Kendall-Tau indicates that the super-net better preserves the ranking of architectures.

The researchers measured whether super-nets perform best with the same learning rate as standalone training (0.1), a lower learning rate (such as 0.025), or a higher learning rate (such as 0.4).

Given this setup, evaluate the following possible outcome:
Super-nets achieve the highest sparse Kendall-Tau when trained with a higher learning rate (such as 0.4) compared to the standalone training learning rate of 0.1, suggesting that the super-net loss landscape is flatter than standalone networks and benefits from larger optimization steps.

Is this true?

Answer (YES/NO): NO